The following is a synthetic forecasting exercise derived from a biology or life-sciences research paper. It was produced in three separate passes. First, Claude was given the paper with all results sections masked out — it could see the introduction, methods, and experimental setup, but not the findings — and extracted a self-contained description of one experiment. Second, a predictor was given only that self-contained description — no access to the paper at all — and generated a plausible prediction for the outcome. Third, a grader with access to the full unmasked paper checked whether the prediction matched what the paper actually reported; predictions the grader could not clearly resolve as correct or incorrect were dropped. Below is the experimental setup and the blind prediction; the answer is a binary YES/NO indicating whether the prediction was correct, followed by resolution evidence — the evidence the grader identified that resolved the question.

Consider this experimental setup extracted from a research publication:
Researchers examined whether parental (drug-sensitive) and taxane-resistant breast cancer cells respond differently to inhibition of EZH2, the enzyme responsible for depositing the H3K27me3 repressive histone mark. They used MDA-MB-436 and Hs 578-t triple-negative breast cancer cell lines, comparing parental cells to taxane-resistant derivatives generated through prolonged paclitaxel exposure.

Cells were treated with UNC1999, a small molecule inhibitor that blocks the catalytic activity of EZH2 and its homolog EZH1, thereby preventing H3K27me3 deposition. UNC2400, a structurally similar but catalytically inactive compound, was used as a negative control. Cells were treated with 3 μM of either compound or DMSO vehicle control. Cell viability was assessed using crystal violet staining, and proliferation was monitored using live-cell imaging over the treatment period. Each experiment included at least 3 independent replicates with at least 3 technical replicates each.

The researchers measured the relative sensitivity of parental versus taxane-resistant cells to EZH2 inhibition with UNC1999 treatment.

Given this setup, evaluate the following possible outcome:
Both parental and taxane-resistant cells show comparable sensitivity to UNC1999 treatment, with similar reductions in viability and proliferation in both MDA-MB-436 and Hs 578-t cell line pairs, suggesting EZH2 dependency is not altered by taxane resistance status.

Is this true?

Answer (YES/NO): NO